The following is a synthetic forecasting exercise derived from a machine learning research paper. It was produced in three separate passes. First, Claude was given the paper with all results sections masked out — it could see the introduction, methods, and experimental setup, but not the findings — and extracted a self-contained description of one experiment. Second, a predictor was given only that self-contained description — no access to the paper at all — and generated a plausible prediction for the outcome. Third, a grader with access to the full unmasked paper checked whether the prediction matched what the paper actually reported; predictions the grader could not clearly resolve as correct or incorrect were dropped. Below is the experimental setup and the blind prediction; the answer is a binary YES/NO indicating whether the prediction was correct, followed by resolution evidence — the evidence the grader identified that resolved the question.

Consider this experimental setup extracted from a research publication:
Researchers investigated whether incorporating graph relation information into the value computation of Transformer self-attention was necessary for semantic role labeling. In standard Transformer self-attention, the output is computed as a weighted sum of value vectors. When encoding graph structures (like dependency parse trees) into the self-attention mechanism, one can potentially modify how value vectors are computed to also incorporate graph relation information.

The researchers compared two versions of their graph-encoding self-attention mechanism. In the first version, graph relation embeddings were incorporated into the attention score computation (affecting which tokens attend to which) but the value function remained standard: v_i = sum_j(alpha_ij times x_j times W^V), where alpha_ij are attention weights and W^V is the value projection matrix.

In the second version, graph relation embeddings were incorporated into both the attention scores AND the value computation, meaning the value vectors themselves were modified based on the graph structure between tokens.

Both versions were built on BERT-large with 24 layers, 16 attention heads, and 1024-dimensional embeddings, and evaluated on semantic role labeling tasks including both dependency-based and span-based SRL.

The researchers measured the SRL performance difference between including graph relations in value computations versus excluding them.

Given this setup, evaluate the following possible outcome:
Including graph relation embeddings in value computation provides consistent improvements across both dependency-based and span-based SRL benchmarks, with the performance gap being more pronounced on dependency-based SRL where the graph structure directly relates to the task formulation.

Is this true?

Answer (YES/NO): NO